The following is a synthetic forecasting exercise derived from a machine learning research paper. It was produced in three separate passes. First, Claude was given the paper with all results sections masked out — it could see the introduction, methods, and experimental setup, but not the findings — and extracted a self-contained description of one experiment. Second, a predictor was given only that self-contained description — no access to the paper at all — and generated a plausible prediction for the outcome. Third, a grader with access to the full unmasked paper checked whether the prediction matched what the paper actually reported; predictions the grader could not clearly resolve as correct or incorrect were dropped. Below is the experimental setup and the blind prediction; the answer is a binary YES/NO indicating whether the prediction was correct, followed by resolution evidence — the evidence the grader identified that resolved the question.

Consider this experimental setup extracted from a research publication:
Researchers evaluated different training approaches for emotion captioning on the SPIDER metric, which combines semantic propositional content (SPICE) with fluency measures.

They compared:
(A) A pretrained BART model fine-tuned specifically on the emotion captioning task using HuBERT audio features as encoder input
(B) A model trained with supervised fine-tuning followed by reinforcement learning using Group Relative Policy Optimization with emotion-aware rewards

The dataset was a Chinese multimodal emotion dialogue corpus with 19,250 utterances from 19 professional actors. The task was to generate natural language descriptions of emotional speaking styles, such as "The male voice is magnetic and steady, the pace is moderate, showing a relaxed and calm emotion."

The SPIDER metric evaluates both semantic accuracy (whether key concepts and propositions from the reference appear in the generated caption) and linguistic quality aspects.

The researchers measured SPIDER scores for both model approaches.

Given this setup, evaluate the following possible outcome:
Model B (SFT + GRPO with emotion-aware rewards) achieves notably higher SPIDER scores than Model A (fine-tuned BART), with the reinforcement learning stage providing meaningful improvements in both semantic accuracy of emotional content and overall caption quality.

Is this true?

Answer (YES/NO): NO